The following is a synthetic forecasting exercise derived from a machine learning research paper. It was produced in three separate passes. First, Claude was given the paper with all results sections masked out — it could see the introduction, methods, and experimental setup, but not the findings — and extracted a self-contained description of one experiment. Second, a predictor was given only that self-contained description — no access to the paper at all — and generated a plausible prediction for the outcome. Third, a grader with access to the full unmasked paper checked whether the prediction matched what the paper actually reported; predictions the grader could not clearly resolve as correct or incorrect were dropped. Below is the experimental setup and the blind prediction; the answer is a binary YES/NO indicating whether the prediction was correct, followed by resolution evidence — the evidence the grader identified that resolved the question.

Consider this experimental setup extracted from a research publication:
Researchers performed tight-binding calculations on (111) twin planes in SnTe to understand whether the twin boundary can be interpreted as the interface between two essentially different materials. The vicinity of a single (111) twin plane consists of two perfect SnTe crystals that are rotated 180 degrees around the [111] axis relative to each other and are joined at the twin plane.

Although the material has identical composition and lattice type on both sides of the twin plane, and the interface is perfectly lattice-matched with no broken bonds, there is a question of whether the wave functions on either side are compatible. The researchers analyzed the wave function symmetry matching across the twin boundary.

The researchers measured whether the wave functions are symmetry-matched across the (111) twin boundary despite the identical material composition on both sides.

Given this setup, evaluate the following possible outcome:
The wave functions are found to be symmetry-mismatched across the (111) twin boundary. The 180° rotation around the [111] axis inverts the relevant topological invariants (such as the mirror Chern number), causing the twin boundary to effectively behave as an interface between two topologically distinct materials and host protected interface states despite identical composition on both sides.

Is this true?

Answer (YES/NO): YES